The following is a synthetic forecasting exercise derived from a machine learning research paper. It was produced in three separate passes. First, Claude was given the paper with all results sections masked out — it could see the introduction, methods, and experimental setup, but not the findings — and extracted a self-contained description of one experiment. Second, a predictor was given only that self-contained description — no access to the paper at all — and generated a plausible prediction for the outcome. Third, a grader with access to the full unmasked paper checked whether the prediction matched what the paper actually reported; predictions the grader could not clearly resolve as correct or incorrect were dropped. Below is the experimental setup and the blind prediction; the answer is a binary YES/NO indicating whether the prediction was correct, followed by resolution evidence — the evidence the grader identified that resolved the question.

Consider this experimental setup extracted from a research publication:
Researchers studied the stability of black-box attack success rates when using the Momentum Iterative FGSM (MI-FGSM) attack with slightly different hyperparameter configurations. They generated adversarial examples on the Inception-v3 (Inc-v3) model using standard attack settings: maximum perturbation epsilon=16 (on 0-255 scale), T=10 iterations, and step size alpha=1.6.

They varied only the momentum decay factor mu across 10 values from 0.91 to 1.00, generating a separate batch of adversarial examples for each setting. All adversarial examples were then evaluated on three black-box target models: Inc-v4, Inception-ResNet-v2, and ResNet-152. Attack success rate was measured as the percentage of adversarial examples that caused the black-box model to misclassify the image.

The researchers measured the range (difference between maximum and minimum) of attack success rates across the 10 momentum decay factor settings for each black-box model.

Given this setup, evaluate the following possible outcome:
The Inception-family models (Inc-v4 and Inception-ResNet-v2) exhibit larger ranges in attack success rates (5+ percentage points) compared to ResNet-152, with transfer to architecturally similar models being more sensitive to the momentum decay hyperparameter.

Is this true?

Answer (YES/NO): NO